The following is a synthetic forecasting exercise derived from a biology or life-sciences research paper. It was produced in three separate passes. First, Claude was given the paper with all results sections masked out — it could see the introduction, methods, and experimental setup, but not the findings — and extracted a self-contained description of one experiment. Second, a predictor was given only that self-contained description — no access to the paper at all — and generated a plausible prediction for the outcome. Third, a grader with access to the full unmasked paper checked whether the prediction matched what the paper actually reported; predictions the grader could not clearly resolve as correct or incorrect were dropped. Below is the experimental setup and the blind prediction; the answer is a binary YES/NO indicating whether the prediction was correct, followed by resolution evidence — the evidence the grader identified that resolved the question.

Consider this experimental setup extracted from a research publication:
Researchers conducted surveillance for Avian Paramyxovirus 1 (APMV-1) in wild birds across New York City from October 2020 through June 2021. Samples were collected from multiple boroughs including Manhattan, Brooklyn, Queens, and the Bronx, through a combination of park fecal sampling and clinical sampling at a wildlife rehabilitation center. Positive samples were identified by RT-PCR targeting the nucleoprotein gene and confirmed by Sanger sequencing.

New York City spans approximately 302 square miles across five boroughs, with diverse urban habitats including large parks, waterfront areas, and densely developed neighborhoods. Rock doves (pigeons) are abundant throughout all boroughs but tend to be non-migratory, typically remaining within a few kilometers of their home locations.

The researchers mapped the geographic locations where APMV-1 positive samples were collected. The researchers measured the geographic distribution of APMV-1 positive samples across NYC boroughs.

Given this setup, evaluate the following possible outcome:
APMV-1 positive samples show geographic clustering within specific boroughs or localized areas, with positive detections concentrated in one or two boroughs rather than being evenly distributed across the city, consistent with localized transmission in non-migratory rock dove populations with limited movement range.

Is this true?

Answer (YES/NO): NO